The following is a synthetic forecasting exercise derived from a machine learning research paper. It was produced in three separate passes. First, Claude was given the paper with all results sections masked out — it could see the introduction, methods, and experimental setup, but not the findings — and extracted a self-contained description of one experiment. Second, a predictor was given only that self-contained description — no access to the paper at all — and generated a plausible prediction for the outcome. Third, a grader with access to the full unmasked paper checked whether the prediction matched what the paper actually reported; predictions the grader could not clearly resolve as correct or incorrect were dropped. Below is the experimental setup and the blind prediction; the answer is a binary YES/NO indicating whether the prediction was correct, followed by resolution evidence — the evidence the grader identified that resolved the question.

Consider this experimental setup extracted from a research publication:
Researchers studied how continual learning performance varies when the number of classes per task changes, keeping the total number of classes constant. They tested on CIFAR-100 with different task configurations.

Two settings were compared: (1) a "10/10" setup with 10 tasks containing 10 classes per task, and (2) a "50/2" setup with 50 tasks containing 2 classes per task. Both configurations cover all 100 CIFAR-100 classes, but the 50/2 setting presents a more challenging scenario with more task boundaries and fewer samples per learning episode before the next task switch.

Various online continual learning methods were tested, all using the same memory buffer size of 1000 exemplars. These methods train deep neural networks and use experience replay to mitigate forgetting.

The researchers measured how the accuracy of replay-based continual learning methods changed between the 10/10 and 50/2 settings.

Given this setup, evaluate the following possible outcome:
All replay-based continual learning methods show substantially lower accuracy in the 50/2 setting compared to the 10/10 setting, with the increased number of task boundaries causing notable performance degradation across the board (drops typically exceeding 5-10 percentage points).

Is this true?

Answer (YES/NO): NO